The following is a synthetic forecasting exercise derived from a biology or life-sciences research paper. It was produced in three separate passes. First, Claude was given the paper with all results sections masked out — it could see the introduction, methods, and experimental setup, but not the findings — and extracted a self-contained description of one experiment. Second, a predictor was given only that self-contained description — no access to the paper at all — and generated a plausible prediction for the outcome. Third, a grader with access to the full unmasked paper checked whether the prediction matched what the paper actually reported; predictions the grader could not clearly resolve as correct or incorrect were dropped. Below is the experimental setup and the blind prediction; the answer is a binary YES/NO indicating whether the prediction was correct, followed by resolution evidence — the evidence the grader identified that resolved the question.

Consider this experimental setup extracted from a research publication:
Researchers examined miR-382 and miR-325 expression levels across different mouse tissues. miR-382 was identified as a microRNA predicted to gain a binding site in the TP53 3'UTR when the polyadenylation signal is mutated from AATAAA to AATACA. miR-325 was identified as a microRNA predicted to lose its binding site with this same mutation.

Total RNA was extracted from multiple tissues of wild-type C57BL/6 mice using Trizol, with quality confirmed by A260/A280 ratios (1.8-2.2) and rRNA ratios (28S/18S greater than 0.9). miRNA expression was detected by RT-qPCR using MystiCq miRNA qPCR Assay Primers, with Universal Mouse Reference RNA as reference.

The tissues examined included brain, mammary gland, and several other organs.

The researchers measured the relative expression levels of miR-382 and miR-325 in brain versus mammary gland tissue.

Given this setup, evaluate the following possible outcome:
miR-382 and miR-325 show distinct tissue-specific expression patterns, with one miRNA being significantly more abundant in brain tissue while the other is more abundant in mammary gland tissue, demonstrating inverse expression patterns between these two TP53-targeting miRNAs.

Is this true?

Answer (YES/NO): YES